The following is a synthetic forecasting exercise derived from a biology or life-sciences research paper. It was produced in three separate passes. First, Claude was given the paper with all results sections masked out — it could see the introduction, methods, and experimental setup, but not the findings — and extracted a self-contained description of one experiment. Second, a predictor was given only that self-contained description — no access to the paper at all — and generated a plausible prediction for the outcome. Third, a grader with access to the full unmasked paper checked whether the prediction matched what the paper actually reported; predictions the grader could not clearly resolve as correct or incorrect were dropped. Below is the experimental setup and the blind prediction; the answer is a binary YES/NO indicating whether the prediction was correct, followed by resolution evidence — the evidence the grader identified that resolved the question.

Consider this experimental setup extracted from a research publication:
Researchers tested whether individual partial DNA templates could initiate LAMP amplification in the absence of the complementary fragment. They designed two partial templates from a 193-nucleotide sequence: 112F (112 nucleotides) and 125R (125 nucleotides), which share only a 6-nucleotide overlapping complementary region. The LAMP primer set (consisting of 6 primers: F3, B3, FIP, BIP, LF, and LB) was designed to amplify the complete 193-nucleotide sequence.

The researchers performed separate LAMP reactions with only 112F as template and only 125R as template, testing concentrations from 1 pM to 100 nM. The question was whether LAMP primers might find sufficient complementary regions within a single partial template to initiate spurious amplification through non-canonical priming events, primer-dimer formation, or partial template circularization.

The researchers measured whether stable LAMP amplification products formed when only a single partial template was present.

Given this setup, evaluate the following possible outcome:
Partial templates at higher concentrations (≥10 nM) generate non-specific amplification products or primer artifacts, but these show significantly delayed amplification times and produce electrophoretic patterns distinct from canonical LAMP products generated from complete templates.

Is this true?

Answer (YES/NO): NO